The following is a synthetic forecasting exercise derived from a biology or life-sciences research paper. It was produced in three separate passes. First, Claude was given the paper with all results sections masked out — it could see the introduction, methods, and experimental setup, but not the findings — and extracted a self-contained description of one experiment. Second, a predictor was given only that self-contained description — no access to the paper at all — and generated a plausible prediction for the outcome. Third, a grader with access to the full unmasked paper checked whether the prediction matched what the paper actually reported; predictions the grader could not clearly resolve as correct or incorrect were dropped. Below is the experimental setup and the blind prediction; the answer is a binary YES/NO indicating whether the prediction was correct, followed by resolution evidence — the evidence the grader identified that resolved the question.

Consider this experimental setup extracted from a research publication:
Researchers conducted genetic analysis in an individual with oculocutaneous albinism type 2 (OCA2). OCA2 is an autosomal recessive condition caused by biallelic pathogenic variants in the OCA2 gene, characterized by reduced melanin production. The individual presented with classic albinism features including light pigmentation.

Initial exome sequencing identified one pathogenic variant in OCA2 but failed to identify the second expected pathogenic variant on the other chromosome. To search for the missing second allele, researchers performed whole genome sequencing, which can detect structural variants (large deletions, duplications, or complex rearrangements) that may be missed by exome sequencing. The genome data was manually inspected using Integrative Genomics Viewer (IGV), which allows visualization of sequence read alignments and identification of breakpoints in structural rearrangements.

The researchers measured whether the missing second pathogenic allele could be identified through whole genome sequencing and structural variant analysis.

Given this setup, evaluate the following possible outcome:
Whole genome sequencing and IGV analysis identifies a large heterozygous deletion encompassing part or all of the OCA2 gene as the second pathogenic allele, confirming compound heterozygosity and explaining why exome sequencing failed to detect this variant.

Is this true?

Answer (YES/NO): NO